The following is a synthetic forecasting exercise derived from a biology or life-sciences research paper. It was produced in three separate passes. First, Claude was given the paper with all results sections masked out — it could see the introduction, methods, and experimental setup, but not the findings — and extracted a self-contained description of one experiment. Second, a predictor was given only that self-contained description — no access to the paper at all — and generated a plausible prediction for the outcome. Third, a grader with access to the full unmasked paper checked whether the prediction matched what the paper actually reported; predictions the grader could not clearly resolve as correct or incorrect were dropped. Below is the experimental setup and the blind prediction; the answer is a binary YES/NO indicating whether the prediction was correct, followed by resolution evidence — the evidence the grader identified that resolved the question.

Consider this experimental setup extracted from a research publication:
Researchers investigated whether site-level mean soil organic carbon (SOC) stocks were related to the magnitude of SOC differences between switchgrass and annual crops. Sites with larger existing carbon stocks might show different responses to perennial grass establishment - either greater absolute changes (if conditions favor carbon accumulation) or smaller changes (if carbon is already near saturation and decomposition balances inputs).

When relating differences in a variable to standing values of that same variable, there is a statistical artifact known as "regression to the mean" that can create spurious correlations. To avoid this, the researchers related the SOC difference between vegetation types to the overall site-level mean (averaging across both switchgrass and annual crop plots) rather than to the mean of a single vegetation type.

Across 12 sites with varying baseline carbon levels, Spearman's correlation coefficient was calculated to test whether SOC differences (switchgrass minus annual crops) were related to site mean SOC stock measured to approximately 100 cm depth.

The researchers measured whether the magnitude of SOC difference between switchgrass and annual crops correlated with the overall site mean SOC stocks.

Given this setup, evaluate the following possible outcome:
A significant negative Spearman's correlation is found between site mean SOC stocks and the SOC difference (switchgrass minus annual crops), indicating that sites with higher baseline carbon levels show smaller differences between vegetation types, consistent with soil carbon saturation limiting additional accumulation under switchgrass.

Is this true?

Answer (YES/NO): NO